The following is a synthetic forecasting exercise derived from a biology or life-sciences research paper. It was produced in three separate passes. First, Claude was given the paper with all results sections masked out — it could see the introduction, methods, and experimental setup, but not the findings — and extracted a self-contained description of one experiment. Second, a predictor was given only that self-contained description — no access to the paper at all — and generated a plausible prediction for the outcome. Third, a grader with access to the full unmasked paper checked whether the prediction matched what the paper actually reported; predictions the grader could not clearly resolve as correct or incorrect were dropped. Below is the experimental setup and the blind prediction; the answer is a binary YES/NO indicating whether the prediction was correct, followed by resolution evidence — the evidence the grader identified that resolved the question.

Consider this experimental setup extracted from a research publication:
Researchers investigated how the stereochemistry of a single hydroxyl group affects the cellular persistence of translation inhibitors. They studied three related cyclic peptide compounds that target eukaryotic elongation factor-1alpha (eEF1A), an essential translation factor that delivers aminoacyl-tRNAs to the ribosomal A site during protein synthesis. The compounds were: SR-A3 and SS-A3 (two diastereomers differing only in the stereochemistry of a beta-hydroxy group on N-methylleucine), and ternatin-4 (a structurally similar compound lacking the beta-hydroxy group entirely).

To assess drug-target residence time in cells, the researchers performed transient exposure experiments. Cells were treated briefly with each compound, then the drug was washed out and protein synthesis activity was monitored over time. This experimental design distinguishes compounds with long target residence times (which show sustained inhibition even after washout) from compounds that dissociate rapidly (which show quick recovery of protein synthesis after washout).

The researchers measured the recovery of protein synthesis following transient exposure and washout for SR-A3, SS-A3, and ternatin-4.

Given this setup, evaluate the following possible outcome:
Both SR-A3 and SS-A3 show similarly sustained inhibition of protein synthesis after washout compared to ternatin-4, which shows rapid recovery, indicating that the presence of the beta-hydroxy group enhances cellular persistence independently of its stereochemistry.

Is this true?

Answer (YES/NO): NO